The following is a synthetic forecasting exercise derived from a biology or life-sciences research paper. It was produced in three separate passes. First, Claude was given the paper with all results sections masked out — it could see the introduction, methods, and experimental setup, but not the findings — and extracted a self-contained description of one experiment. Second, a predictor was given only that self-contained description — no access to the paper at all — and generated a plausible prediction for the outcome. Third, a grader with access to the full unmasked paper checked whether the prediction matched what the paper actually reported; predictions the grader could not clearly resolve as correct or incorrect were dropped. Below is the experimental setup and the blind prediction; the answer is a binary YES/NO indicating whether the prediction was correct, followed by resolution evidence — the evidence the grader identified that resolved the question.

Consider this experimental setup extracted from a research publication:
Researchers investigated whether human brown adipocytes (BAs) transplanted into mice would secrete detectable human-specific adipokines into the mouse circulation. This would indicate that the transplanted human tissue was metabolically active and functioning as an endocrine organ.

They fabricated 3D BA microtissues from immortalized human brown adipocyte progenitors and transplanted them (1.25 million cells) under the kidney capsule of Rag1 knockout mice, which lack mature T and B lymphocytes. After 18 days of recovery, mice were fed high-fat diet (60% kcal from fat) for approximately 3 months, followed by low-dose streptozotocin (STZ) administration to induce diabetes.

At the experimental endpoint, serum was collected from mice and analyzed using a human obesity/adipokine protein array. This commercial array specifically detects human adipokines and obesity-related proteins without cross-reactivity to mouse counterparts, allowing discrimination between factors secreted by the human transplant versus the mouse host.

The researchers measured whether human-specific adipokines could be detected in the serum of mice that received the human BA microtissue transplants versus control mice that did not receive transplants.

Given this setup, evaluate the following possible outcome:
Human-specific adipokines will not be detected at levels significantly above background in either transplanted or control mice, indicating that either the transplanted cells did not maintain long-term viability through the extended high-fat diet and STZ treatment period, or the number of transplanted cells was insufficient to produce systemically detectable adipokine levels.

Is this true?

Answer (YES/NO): NO